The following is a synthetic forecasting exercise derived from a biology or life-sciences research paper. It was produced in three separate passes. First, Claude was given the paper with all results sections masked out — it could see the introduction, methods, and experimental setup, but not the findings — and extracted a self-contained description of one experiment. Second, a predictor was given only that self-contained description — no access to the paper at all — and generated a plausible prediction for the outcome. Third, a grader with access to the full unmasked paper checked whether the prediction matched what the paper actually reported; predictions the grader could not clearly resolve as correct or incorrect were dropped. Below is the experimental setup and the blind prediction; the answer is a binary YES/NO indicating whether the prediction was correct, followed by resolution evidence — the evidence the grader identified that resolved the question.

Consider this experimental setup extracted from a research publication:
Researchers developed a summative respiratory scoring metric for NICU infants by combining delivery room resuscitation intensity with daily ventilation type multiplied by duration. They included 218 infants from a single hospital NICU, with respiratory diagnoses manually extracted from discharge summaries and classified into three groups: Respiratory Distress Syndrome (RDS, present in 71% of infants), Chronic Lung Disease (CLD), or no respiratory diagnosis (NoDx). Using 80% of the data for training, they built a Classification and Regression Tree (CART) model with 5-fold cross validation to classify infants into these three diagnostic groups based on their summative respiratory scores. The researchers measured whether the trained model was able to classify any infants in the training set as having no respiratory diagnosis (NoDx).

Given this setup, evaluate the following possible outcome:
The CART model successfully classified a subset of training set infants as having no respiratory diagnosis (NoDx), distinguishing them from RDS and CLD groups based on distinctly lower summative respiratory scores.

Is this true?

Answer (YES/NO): NO